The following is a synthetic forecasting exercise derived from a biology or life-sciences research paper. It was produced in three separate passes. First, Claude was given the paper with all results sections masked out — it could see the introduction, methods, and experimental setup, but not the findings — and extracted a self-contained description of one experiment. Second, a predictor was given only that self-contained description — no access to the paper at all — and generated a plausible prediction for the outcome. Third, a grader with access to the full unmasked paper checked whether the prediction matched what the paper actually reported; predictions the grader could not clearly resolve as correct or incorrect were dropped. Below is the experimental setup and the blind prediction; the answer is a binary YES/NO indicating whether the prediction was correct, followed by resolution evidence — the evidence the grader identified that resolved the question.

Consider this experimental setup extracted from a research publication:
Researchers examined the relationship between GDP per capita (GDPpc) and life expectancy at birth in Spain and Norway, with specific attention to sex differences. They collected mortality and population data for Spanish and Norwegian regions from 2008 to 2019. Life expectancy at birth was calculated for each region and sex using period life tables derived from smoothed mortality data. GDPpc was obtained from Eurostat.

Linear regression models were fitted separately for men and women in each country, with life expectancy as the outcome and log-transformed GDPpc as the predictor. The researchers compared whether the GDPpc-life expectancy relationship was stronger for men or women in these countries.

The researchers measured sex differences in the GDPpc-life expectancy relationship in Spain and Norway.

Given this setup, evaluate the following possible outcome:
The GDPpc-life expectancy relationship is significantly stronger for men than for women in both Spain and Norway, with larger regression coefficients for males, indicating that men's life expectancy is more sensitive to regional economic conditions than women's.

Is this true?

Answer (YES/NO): NO